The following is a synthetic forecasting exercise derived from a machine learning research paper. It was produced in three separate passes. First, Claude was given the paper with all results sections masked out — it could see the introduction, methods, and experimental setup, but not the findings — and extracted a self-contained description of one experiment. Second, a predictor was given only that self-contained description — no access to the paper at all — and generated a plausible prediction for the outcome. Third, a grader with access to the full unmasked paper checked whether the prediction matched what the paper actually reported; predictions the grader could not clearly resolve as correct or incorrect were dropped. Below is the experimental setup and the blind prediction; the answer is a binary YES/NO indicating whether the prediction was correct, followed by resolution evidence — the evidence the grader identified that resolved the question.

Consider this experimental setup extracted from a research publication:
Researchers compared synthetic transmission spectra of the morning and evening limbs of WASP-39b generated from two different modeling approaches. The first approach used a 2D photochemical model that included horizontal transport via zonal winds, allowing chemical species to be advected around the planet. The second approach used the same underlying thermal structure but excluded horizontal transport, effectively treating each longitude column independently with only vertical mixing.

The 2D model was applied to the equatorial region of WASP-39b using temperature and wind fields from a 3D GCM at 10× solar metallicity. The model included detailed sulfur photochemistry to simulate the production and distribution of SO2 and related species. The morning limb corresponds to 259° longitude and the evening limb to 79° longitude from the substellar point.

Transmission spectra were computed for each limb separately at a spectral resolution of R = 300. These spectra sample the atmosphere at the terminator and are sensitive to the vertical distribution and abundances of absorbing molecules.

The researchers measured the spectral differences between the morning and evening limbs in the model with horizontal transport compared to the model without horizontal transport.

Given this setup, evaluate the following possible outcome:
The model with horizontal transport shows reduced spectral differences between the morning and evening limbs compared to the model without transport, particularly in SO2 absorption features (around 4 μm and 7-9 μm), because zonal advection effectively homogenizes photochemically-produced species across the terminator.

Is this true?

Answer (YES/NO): YES